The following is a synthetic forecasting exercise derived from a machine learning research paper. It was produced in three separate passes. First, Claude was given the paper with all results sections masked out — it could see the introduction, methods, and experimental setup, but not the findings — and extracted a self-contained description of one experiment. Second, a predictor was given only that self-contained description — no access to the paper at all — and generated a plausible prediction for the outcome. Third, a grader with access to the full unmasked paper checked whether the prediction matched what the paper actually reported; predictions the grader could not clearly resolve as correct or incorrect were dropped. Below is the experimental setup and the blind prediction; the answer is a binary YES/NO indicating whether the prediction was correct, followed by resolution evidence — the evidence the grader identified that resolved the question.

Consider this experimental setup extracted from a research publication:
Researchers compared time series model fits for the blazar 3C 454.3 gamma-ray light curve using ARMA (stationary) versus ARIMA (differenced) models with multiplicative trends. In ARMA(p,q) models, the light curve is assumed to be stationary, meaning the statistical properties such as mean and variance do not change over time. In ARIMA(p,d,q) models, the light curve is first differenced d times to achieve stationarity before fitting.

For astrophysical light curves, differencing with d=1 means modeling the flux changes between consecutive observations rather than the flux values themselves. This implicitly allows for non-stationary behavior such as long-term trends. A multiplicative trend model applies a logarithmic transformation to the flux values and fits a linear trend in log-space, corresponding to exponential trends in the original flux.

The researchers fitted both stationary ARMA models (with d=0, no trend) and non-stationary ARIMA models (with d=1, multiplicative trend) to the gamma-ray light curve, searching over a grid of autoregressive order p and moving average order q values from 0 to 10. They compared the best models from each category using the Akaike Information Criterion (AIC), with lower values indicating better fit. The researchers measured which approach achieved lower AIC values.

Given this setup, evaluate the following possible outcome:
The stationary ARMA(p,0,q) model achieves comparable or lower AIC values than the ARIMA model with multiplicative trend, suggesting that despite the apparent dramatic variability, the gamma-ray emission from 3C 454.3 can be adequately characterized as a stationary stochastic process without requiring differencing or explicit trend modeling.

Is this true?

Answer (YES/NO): NO